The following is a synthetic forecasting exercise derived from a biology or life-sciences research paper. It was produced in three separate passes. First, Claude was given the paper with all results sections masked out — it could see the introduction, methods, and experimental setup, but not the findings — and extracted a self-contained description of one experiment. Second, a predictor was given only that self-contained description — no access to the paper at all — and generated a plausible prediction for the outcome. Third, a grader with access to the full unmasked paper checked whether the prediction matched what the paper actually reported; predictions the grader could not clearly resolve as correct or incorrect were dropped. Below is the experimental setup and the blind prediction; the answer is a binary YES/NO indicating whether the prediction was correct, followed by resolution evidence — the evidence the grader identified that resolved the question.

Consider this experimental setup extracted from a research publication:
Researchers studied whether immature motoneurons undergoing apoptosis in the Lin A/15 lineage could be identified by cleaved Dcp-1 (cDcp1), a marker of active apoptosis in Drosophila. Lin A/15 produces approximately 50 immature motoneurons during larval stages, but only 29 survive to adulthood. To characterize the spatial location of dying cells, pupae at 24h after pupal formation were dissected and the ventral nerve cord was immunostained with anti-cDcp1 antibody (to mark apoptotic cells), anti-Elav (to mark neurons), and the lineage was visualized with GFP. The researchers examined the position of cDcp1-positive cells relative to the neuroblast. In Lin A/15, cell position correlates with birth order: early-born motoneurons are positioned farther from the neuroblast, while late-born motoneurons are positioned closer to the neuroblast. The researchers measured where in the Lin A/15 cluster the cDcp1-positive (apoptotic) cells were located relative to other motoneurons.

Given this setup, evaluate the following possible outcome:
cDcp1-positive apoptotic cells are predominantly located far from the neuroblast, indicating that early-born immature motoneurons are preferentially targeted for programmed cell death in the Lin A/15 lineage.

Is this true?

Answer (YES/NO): NO